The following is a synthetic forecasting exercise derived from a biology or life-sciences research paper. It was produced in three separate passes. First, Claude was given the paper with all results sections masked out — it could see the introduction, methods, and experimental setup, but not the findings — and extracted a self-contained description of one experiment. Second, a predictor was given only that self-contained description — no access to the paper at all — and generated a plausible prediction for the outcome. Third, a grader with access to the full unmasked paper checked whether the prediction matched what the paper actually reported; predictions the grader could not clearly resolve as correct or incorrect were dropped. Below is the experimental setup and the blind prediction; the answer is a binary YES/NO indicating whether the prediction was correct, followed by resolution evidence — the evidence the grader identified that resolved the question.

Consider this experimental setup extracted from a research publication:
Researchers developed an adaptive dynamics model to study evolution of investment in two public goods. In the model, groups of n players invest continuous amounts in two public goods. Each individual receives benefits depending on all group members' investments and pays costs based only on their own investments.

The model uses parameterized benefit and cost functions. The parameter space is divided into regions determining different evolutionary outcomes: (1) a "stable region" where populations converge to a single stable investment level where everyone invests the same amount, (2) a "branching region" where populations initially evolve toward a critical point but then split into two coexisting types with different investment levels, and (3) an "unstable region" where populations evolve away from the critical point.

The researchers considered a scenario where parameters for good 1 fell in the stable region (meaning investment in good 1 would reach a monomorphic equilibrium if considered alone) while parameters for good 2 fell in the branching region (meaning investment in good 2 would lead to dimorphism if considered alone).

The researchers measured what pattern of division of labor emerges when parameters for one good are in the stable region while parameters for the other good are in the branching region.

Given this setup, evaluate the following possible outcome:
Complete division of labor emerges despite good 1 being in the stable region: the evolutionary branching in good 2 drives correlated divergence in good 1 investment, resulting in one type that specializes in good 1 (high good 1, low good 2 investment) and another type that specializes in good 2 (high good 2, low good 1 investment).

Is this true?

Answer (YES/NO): NO